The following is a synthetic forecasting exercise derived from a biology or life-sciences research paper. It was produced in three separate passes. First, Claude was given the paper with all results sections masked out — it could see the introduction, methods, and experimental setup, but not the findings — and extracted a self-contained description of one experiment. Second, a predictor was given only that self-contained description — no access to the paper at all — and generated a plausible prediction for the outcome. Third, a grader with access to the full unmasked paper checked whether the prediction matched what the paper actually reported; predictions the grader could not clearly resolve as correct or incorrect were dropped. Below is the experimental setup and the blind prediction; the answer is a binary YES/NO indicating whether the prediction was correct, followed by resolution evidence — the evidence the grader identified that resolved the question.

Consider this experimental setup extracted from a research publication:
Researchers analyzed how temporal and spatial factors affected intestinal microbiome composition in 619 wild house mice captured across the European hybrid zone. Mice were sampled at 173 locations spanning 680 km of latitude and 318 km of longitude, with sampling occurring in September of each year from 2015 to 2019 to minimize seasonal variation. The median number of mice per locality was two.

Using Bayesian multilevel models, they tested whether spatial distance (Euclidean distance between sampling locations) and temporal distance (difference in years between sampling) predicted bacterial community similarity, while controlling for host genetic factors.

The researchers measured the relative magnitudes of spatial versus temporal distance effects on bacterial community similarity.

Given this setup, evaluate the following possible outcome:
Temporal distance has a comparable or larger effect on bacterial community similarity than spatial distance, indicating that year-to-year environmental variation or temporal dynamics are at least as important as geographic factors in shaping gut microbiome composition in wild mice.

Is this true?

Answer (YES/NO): NO